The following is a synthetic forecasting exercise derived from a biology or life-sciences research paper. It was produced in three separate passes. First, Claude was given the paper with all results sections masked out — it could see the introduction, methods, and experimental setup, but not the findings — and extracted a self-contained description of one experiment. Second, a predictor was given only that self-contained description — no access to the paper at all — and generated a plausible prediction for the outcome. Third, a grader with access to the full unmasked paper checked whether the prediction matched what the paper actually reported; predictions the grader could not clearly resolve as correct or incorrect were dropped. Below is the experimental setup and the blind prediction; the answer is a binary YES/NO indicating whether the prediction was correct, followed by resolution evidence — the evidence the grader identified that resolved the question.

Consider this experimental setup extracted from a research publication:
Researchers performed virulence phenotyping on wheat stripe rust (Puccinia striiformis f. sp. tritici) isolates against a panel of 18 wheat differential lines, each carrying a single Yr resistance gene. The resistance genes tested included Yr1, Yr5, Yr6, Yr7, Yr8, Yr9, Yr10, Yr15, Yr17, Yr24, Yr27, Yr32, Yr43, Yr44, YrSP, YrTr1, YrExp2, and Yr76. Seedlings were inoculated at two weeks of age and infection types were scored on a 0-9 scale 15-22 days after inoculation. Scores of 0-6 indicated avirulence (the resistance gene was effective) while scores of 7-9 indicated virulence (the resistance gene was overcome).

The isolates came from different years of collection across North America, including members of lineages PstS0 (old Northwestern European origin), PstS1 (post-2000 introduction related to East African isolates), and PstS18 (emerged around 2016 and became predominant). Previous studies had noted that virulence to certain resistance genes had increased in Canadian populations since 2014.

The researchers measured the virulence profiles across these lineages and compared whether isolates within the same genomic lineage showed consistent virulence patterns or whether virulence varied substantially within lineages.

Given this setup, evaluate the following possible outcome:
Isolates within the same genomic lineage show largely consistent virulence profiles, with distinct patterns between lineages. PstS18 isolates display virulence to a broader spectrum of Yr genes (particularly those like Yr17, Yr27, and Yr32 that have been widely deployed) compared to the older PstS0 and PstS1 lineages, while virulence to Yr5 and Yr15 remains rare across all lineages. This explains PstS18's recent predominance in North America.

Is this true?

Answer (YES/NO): NO